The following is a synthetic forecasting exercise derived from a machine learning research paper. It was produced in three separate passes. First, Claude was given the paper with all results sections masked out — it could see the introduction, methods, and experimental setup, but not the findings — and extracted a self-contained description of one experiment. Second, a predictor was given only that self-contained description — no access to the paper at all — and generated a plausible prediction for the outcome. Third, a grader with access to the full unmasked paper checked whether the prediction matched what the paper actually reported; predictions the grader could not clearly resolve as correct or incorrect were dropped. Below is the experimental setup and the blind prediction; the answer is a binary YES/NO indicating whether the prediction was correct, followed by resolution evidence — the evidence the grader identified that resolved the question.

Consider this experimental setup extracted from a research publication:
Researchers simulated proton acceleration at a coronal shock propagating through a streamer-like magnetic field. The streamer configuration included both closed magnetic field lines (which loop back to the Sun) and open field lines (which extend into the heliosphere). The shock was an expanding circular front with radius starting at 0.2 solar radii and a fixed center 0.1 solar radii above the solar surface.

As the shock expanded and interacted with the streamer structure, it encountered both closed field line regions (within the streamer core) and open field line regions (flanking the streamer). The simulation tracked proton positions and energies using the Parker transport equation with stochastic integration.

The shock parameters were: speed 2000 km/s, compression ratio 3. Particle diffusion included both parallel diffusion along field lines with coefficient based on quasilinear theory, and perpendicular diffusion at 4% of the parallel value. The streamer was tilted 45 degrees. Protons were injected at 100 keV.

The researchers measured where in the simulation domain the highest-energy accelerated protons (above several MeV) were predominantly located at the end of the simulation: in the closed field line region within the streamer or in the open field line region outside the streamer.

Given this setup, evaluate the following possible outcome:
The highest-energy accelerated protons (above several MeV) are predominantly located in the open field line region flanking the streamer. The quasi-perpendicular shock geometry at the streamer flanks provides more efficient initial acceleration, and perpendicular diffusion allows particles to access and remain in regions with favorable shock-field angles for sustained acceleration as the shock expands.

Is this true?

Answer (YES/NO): NO